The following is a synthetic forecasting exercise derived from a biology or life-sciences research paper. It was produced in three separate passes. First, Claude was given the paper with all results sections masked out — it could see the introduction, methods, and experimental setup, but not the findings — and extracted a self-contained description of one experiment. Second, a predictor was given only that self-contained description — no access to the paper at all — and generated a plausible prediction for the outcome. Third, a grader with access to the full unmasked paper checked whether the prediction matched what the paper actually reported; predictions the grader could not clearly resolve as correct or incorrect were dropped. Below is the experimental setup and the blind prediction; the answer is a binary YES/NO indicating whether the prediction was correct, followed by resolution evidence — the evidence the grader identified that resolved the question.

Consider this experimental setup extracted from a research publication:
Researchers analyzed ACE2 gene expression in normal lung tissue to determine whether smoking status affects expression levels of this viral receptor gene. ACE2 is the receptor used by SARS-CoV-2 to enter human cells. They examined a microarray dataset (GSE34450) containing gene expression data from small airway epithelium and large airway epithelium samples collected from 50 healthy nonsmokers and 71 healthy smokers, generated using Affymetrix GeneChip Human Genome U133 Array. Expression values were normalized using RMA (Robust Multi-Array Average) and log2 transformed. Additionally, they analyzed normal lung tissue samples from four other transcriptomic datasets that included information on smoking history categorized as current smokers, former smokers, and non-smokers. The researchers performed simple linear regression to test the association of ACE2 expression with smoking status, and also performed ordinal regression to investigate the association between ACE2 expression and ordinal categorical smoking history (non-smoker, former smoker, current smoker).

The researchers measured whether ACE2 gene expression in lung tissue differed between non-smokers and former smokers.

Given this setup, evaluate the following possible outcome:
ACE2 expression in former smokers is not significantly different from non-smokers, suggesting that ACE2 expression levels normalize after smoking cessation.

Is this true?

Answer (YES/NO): NO